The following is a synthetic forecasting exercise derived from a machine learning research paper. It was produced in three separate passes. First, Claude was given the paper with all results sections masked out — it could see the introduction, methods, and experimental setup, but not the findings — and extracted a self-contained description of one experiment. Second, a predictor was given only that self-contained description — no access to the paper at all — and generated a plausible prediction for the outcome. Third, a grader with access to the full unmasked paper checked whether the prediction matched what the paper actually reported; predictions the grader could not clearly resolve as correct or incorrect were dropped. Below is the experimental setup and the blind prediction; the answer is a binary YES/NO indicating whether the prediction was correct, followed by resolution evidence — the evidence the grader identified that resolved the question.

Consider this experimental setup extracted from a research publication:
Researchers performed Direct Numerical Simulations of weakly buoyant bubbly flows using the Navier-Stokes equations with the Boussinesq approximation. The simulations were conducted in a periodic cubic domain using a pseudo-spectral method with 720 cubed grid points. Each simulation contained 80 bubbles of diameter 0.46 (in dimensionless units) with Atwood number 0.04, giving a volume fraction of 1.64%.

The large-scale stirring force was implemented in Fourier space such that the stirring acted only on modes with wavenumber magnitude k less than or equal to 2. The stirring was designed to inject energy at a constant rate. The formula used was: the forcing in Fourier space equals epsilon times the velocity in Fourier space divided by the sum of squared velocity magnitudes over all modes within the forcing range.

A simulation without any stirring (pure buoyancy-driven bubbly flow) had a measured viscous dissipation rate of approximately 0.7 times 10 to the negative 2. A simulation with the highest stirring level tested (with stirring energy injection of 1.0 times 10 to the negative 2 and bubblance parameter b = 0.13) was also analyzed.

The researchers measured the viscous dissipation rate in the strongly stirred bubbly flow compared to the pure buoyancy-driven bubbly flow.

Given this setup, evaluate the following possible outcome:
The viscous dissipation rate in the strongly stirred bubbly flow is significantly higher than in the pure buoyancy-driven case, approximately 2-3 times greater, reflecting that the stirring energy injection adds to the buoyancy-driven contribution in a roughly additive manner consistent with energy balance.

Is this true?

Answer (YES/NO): YES